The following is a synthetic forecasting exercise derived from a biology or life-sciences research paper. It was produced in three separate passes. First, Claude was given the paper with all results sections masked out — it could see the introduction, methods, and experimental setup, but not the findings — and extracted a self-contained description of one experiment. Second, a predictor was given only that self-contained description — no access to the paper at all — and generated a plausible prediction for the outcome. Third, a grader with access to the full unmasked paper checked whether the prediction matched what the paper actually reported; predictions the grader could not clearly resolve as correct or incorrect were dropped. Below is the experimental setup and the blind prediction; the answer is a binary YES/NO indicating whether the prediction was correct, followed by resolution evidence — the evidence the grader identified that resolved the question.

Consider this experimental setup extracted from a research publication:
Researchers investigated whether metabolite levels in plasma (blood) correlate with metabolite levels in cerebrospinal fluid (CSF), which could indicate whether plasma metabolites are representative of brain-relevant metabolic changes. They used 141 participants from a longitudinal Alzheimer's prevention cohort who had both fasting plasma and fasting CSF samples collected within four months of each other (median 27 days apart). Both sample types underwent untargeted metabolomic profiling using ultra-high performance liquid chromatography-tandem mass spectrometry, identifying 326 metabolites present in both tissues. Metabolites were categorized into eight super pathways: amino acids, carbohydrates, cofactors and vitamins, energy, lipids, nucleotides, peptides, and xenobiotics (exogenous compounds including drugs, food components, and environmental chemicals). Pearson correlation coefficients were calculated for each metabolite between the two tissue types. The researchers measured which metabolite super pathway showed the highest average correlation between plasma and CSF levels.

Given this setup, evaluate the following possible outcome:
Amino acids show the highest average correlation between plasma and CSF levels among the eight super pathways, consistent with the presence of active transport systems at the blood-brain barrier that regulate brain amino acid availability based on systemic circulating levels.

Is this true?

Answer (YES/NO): NO